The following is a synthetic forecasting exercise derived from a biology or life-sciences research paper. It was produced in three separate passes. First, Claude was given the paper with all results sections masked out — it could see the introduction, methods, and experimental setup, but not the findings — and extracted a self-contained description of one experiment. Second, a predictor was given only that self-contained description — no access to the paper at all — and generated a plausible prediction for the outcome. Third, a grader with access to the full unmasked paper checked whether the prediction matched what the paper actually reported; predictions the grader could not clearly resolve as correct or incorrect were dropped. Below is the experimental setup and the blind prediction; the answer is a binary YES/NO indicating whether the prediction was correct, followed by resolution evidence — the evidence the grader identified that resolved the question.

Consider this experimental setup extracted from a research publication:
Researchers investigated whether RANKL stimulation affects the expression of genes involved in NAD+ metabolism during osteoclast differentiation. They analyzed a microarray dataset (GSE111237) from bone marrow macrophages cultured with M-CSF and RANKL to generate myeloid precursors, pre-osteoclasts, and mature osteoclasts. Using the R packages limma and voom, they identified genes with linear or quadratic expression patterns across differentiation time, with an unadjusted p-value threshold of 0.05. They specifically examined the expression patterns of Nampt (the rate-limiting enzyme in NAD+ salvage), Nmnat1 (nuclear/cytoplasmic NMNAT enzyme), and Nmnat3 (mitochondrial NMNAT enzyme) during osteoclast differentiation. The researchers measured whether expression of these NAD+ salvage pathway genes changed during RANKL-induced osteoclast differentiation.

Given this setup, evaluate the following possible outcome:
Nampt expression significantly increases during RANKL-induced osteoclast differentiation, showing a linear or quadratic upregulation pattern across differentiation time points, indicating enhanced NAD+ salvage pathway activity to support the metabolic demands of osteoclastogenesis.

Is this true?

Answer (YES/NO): YES